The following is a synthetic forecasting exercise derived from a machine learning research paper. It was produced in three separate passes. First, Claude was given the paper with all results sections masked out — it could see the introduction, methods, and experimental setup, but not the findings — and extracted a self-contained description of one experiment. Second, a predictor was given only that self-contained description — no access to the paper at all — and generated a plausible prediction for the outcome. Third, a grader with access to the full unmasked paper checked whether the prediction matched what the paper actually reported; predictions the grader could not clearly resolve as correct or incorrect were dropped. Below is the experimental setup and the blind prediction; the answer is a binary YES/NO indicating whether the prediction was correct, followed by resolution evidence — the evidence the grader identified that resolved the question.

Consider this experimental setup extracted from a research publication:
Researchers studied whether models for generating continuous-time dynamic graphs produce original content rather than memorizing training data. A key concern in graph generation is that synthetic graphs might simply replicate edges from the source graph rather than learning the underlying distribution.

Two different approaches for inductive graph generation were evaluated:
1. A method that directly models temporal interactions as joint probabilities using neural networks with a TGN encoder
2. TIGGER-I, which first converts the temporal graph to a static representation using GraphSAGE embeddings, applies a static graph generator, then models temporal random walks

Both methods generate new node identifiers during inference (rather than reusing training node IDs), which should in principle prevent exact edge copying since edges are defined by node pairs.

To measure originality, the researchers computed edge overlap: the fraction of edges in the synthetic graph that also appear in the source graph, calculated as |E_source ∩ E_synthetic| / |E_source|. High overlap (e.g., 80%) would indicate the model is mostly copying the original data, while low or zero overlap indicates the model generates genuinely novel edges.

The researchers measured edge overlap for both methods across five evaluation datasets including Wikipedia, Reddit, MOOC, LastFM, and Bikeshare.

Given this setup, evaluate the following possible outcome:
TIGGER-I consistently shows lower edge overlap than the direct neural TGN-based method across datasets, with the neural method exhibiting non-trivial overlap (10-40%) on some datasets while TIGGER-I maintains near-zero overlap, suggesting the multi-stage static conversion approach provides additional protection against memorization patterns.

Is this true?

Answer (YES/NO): NO